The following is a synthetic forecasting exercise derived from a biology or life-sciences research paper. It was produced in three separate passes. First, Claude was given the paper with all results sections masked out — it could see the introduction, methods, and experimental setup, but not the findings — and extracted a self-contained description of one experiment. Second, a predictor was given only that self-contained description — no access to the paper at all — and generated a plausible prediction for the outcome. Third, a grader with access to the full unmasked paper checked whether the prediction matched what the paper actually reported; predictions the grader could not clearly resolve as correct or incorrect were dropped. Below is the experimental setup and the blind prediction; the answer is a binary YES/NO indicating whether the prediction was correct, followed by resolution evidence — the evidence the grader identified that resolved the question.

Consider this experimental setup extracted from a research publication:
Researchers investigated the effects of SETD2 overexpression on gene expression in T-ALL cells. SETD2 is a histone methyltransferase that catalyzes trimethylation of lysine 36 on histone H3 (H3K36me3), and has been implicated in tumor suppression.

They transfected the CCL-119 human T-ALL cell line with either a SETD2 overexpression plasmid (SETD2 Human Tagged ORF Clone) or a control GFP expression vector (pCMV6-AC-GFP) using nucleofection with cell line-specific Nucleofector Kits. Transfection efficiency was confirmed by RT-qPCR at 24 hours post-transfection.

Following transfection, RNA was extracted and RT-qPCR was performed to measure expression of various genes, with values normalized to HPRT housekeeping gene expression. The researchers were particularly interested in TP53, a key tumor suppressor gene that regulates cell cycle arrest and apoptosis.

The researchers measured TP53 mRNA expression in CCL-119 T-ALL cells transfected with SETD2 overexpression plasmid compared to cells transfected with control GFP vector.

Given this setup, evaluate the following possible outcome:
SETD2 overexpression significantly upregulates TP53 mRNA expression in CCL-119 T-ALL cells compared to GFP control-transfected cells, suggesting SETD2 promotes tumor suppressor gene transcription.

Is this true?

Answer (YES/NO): NO